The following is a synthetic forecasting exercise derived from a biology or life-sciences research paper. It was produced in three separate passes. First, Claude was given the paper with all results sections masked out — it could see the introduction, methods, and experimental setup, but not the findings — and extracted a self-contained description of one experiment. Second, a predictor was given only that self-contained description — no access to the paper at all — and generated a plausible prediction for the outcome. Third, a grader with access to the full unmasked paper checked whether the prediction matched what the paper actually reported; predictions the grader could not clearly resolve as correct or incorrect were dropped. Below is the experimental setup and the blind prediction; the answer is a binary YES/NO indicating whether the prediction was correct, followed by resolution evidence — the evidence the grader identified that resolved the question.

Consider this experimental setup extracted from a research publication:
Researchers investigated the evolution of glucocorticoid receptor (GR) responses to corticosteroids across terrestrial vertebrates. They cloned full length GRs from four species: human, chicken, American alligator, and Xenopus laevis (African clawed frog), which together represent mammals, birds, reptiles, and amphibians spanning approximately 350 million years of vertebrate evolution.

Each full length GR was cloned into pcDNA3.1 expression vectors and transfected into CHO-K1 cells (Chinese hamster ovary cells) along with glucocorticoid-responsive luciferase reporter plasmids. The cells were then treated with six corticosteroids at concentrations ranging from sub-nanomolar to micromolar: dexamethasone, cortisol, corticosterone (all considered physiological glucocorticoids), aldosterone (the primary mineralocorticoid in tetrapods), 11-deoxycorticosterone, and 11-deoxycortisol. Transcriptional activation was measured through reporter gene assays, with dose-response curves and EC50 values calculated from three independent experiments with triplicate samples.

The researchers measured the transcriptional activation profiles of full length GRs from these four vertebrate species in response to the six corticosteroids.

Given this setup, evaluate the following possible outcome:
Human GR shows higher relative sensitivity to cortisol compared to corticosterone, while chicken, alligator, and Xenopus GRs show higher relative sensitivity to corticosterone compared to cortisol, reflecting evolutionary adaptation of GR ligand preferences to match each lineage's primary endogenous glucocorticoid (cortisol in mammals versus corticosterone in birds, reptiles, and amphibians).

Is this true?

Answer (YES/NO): NO